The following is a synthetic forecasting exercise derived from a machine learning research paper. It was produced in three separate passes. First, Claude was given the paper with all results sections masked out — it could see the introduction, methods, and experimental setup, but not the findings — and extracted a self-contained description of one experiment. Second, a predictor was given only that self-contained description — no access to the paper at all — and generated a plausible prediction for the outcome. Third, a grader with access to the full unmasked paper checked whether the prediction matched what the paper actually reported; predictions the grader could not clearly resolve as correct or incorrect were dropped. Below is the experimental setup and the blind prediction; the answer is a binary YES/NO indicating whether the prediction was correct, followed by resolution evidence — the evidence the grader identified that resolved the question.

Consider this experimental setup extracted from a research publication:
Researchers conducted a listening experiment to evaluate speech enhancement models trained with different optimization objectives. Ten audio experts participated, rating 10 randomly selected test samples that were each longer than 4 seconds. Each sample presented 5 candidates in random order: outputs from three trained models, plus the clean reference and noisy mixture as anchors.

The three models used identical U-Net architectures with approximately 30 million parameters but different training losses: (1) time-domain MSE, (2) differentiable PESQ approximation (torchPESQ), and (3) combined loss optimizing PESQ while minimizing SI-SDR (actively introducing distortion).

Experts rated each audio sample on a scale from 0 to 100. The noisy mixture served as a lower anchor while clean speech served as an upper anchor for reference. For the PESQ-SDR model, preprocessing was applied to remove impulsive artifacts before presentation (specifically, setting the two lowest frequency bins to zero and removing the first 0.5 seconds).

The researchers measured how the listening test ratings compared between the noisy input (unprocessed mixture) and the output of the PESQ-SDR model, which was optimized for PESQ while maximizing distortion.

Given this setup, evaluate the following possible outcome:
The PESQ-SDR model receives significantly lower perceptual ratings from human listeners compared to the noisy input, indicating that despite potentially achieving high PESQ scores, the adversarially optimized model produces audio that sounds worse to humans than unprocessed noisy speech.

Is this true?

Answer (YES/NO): YES